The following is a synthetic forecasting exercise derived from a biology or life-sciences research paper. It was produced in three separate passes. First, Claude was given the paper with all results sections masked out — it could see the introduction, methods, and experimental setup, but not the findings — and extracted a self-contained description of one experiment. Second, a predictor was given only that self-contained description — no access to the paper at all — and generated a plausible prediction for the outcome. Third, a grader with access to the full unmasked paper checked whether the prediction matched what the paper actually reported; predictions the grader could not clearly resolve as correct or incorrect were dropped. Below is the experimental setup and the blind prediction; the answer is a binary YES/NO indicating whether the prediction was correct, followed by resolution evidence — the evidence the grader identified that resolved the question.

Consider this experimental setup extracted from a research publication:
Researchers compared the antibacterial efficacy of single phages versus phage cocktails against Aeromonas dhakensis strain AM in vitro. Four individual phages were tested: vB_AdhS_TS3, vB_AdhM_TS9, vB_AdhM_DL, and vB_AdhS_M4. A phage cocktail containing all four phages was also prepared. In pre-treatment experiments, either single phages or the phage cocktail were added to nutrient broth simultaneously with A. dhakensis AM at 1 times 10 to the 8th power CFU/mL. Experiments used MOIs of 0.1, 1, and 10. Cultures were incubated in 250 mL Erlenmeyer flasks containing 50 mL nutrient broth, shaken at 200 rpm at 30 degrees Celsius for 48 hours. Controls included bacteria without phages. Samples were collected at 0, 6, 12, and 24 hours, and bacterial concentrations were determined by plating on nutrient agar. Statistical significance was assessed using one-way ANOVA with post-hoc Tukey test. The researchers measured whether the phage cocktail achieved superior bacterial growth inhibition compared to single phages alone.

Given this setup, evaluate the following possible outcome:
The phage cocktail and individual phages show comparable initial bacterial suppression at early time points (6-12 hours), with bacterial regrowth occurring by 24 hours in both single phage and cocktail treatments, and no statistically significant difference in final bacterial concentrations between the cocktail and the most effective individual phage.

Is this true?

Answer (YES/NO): NO